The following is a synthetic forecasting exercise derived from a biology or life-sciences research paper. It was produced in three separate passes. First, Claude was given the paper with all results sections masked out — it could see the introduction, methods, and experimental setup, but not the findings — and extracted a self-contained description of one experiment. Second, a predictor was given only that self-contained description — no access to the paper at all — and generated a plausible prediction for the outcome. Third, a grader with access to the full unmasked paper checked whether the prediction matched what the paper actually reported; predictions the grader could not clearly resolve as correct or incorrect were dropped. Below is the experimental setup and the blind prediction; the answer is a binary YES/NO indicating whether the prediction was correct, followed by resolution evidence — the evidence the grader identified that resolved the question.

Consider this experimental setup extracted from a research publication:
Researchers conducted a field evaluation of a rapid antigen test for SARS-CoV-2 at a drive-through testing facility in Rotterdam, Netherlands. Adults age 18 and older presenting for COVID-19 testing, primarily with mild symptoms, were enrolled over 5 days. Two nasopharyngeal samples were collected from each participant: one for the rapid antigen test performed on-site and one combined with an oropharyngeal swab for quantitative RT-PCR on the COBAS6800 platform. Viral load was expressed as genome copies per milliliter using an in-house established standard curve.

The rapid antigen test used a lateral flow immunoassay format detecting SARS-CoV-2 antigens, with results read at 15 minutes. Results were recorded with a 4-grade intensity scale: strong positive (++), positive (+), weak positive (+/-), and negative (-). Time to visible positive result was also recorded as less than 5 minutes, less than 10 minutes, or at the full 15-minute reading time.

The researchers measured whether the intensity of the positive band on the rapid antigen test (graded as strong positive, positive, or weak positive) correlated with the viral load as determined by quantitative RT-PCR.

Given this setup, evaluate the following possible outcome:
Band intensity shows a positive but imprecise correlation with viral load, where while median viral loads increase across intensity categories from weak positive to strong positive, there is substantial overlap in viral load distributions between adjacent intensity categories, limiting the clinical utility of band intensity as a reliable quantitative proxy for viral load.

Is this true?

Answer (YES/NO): NO